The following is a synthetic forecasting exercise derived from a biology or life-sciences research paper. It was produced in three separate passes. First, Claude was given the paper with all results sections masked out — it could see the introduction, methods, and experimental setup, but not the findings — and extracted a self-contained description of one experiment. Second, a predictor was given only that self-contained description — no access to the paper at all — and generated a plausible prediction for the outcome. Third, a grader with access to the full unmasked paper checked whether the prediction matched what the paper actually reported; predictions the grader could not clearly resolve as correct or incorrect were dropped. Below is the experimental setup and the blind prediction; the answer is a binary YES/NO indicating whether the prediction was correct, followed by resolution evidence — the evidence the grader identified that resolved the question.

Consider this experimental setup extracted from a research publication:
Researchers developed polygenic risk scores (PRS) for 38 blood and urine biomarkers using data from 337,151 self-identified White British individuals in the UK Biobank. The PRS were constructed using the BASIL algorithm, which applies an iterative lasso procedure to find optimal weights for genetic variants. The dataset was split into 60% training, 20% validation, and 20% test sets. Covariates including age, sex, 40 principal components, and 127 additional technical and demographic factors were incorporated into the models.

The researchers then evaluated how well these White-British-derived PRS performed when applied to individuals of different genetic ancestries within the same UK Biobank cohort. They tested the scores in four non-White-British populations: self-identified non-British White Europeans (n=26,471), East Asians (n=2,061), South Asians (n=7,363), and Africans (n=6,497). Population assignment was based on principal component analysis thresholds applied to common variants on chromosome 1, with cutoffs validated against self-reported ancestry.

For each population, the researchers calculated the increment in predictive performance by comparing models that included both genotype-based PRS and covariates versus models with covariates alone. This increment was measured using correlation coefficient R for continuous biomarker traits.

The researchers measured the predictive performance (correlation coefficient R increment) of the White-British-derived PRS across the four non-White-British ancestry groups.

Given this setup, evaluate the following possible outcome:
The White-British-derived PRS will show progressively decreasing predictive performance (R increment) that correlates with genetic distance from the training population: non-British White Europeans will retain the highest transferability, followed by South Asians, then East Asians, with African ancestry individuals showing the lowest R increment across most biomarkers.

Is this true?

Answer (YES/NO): YES